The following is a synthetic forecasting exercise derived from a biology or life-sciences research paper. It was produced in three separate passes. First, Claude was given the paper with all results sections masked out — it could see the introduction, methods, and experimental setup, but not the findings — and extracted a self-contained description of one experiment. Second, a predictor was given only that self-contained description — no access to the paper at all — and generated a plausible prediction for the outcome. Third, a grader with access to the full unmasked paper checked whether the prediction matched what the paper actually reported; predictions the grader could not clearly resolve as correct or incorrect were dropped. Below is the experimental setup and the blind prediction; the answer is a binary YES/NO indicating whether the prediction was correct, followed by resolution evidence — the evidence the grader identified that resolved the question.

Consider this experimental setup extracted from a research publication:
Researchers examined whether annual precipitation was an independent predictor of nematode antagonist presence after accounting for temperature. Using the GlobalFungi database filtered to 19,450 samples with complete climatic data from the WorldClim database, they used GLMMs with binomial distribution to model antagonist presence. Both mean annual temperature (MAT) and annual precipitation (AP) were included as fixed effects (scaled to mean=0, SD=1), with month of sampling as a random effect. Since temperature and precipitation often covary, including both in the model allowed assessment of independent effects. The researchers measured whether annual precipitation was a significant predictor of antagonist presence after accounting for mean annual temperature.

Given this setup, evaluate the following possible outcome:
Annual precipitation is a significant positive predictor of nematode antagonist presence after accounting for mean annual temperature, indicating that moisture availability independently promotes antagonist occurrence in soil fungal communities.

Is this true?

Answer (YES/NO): NO